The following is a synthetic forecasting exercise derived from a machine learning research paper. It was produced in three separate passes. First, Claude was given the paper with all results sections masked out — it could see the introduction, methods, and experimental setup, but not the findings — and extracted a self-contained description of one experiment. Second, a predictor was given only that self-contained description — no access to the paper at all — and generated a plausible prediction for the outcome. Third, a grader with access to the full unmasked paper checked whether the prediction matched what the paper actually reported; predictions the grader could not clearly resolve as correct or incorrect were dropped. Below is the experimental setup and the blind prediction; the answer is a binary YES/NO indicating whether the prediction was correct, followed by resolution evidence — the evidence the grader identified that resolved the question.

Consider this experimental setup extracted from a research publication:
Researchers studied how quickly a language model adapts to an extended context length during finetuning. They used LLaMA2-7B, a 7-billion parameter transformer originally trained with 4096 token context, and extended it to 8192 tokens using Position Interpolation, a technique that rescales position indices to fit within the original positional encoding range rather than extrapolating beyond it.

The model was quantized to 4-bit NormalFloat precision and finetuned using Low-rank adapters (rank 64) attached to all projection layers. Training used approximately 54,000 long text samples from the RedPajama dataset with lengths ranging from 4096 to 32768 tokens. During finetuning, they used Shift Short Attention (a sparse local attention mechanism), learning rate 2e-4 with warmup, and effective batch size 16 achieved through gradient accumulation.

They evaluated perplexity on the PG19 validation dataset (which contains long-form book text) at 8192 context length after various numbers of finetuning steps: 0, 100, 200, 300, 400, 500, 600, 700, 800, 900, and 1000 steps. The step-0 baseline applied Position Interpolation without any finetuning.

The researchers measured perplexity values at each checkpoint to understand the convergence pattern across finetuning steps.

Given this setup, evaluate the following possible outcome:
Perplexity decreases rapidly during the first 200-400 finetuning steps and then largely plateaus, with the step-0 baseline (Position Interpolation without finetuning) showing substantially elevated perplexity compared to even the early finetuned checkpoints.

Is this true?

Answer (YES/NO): NO